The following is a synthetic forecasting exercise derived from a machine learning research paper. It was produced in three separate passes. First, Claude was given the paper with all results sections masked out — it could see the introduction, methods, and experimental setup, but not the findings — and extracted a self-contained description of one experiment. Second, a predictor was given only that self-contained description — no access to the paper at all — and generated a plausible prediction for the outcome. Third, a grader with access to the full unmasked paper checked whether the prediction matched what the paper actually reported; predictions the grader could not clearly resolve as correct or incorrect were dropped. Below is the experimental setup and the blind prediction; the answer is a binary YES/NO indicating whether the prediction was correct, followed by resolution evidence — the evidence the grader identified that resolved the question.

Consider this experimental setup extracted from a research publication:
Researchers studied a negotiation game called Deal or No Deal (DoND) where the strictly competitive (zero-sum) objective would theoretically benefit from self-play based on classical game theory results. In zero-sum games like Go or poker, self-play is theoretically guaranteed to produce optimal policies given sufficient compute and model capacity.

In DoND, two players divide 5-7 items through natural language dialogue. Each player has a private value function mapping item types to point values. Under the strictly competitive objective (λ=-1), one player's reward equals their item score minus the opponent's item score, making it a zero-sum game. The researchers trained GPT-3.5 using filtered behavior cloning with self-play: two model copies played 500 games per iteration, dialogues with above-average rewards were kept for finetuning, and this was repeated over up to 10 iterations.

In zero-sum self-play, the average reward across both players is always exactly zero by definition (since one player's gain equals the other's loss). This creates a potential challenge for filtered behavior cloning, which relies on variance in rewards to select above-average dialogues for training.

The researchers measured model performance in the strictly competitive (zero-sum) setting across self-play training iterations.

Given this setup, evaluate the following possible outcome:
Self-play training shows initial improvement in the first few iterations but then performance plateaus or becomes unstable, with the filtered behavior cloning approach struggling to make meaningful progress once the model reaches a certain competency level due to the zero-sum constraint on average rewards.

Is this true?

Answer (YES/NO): NO